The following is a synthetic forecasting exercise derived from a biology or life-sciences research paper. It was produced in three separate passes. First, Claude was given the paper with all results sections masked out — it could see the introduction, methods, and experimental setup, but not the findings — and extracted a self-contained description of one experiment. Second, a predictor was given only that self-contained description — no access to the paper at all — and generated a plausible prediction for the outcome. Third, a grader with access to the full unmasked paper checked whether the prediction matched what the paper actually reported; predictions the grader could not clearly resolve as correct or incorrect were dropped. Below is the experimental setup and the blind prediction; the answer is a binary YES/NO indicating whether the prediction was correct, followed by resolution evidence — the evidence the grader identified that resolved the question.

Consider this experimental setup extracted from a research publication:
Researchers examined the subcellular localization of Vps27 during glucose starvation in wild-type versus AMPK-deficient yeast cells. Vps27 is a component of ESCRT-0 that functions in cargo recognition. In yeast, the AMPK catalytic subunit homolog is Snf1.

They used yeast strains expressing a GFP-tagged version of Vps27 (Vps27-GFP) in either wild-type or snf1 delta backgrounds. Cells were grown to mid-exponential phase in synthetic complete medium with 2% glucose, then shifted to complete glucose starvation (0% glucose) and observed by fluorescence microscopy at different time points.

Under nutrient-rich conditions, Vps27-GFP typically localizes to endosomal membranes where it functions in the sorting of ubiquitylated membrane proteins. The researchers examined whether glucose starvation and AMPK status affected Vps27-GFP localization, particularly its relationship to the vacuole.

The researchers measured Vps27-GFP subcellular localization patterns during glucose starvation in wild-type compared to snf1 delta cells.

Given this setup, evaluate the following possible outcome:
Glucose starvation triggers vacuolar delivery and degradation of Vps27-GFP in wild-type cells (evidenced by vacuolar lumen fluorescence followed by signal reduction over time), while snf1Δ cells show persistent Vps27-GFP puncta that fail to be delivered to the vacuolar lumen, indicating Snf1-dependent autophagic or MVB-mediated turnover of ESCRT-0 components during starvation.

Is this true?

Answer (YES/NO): YES